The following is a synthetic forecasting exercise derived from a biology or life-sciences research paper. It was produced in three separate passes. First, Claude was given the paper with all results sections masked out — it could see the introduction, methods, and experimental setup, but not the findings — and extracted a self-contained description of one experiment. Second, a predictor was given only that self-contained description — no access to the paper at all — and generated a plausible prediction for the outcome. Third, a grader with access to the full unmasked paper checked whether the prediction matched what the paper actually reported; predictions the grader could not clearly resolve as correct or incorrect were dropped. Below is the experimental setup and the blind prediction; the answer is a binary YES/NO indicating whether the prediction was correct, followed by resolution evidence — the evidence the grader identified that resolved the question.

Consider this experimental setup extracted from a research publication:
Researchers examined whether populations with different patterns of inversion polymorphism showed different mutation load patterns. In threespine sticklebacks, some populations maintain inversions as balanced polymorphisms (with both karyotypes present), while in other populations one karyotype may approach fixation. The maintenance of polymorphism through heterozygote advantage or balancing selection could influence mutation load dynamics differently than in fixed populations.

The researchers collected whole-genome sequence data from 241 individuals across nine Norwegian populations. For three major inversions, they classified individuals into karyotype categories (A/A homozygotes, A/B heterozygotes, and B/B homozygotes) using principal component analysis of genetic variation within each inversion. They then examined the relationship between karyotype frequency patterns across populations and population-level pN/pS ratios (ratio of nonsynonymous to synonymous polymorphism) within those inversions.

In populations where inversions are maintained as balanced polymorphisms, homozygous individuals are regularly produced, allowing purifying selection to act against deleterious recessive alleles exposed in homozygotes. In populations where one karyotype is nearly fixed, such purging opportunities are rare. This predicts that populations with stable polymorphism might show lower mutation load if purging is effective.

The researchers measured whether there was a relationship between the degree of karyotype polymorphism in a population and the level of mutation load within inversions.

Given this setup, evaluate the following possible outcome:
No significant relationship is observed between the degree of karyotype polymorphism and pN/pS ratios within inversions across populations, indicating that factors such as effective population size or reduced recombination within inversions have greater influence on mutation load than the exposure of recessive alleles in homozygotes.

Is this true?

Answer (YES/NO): YES